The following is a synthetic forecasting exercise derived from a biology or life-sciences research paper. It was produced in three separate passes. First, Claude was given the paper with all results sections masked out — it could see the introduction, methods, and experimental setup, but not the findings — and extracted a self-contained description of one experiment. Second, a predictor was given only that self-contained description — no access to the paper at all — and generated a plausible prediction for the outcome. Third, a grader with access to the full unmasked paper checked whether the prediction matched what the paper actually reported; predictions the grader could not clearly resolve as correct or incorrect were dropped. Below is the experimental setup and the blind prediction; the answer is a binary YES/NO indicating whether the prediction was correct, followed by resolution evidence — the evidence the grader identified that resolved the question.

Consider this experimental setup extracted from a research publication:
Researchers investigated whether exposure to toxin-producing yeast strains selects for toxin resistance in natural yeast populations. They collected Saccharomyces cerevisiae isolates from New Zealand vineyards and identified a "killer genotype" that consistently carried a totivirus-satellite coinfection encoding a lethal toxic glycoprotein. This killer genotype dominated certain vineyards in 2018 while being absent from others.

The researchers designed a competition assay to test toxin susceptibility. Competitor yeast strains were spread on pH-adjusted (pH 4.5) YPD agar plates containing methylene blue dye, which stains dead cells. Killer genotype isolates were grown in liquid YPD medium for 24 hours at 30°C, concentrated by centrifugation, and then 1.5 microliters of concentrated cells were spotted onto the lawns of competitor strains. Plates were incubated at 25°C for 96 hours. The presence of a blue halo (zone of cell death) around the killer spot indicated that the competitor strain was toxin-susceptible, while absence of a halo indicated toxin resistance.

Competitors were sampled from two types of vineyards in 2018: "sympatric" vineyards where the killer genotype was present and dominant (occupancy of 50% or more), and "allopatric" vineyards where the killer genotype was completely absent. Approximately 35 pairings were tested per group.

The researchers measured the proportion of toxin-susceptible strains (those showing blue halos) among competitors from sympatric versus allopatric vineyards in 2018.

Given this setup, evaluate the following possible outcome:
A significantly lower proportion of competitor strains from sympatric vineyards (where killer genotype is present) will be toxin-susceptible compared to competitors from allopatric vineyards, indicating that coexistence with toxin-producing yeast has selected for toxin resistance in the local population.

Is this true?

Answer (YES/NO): YES